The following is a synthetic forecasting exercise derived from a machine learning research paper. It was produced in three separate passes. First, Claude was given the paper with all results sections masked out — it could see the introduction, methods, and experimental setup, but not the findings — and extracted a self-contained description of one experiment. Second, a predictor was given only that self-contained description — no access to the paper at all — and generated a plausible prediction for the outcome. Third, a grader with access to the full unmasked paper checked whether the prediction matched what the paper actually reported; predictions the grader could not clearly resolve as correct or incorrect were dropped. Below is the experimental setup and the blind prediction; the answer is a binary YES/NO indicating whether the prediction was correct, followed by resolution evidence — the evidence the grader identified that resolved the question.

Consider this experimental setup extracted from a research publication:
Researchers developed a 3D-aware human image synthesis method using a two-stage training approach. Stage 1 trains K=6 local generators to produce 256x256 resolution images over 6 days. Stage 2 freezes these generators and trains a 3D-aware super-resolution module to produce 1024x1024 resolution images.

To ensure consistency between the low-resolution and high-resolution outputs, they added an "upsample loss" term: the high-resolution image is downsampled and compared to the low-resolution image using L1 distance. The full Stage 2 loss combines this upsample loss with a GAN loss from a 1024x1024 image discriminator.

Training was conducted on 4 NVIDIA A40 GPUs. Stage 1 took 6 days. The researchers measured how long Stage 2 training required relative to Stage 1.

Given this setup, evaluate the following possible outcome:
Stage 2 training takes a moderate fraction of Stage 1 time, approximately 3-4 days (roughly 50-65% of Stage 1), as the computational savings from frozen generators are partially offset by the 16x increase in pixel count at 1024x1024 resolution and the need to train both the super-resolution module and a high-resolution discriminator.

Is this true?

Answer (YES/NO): YES